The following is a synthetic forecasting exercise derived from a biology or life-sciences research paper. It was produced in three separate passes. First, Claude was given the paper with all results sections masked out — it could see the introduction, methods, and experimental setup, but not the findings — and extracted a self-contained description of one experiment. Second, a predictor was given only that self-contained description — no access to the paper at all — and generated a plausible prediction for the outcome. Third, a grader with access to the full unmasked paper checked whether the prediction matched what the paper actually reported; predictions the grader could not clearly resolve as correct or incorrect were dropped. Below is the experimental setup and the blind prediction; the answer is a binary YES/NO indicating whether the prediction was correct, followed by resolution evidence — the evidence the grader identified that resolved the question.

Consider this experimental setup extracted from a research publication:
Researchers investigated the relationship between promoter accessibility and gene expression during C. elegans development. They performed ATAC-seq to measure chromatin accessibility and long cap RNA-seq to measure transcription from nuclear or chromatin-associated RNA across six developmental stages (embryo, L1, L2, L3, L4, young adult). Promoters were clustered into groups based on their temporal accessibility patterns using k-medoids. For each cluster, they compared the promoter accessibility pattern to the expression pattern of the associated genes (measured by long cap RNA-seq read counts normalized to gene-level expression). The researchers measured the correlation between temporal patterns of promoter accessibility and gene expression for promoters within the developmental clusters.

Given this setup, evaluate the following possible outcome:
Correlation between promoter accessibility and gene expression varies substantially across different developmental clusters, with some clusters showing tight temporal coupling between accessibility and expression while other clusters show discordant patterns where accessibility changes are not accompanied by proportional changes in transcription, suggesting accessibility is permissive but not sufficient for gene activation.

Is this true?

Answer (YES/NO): NO